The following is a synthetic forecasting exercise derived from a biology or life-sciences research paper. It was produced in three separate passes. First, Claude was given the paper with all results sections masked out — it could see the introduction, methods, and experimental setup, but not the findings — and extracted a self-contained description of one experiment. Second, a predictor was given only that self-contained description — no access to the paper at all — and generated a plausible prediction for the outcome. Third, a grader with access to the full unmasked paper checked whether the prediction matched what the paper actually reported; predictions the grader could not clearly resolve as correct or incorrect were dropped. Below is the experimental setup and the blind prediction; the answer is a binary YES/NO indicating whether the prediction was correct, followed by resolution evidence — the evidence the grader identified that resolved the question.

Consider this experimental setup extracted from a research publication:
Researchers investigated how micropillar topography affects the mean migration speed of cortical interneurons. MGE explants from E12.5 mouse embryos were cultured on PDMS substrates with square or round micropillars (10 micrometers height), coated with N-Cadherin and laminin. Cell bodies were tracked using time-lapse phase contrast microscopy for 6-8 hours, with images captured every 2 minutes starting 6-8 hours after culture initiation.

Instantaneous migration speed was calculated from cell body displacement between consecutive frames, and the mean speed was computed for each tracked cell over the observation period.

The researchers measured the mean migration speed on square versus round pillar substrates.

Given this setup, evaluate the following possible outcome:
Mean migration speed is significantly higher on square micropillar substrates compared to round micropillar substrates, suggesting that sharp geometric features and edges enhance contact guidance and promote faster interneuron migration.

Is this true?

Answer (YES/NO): NO